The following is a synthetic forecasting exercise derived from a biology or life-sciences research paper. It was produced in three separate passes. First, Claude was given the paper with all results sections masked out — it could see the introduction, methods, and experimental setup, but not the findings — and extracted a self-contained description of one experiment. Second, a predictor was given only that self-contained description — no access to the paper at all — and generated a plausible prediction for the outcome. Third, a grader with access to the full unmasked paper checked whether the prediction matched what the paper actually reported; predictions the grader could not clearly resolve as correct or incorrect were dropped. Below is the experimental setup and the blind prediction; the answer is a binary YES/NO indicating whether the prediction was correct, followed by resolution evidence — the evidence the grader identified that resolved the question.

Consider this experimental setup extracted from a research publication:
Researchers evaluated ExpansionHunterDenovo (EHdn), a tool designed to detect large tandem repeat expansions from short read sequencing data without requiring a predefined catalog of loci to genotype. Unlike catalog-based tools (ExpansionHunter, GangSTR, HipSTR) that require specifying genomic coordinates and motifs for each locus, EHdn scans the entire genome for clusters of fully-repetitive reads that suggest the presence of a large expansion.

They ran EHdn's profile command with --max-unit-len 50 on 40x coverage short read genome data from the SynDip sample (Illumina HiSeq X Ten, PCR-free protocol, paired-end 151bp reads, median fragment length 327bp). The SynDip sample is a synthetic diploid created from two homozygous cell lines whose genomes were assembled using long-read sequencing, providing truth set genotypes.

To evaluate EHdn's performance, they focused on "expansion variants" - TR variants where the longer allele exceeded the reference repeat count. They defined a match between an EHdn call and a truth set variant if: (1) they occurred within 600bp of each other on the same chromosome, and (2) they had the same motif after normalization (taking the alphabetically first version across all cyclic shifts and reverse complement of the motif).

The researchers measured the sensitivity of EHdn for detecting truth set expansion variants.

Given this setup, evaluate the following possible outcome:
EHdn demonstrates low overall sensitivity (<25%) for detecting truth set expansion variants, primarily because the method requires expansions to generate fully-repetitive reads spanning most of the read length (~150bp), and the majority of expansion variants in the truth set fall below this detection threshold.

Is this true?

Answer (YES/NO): NO